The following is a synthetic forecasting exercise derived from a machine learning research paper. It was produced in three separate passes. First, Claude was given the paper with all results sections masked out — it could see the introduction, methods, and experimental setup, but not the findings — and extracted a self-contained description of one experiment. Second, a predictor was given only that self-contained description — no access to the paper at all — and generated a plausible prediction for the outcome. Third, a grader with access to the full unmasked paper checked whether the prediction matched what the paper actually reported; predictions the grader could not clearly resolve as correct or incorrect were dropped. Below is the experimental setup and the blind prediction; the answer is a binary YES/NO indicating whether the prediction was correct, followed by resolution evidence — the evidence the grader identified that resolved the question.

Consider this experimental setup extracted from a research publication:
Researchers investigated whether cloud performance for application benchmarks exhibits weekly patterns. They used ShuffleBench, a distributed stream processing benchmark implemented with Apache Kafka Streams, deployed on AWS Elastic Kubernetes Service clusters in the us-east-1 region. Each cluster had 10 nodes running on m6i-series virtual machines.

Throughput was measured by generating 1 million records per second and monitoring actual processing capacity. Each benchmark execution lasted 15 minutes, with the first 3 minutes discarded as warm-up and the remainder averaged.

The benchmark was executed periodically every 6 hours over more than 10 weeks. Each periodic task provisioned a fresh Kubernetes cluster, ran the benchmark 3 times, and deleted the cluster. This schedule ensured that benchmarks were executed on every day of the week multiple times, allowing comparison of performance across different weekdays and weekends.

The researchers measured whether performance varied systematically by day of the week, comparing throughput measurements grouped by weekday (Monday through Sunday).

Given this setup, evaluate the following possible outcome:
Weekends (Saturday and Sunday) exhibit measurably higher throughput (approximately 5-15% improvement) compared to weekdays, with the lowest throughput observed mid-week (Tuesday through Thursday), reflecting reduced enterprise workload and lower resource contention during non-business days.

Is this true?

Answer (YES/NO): NO